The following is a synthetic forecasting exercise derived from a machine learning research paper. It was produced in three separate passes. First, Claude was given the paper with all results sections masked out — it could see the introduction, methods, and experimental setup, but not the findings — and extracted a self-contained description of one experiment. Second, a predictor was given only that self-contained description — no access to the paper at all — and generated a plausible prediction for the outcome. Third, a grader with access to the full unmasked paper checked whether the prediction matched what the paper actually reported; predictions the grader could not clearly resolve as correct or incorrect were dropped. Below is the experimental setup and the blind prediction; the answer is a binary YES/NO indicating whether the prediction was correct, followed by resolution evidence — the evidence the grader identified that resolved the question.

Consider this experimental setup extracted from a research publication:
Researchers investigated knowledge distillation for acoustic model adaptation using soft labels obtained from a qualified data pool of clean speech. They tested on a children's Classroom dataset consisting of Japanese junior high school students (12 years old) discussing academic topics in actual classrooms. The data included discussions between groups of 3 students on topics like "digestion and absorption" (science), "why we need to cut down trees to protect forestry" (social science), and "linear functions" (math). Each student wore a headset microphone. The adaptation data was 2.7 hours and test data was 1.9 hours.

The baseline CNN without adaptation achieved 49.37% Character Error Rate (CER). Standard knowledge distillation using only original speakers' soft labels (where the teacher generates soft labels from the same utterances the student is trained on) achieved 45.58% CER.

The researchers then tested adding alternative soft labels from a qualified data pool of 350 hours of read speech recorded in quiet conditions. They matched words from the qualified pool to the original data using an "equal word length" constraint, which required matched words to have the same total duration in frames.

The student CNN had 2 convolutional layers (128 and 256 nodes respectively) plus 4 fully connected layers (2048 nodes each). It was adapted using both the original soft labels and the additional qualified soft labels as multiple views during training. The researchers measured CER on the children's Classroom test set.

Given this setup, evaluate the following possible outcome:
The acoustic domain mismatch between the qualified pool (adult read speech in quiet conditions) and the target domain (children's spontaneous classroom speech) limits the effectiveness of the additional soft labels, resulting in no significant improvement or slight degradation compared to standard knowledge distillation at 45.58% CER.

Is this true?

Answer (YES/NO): YES